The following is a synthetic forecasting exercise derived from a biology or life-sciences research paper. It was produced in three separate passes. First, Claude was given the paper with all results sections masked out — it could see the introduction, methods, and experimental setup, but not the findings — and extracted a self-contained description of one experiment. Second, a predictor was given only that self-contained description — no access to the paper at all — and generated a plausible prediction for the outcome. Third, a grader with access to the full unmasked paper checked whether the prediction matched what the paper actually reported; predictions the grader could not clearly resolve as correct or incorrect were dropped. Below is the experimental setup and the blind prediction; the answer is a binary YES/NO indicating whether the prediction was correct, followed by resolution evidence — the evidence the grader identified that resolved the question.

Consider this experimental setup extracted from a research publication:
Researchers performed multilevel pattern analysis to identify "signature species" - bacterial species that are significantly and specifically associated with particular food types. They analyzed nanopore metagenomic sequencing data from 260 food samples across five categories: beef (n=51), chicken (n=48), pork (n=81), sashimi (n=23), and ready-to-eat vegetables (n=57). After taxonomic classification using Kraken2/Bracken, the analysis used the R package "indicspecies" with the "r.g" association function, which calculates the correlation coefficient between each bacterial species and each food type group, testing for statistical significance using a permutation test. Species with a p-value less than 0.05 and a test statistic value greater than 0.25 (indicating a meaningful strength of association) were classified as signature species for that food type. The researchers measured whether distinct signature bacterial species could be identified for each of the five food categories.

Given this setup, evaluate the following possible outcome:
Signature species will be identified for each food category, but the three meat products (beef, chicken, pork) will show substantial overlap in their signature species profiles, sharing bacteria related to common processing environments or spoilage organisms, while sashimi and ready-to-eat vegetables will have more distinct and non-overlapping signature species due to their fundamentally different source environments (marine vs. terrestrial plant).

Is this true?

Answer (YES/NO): NO